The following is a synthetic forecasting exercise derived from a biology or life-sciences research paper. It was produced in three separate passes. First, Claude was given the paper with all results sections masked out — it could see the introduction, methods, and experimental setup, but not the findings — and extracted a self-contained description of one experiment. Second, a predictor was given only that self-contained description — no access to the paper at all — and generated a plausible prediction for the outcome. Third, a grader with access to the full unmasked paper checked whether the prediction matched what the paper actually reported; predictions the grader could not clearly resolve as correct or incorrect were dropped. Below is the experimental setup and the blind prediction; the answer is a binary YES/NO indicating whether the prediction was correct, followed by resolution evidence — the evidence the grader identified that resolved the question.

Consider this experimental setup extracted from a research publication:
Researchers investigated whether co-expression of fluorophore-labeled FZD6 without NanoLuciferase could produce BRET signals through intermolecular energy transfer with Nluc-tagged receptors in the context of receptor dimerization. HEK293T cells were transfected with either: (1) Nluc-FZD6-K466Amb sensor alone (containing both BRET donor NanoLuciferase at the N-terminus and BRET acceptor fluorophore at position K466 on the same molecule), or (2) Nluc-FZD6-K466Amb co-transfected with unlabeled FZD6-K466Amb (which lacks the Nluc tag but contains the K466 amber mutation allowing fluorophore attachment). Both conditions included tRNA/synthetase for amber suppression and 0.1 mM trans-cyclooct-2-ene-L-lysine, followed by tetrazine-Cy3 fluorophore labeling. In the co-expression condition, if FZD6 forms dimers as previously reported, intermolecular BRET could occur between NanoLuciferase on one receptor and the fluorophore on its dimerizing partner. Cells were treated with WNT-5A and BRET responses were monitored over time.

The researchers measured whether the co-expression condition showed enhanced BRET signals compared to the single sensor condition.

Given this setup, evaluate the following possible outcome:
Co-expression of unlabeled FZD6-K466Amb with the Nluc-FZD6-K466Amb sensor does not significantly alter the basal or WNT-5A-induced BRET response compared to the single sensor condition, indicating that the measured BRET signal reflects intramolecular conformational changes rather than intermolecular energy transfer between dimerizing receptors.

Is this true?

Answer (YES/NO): NO